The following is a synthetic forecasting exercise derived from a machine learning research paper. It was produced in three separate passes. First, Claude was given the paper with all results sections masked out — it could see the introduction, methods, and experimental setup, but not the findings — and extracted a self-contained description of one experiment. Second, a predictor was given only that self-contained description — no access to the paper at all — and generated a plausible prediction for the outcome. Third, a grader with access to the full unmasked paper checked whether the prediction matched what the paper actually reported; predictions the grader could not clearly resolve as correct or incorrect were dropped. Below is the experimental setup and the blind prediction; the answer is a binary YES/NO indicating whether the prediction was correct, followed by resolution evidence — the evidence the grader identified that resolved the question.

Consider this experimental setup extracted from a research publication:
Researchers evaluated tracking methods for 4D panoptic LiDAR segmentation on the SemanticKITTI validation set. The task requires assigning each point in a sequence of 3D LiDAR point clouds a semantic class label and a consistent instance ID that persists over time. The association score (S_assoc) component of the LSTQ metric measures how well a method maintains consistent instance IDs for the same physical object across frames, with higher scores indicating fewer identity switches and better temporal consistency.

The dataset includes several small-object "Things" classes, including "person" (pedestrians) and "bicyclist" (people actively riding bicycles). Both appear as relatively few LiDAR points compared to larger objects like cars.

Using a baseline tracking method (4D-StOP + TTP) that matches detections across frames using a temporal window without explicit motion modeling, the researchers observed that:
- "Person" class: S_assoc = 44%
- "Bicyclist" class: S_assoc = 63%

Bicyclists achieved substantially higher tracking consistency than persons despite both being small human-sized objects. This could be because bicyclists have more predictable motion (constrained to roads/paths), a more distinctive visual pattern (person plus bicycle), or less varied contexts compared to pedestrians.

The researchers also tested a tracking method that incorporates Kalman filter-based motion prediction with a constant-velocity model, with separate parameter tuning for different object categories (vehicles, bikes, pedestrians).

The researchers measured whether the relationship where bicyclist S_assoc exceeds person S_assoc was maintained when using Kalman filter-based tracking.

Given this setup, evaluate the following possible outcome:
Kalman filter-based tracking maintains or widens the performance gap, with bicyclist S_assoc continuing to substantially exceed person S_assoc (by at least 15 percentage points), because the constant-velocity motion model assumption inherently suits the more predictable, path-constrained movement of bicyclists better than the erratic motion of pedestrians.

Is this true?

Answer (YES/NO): NO